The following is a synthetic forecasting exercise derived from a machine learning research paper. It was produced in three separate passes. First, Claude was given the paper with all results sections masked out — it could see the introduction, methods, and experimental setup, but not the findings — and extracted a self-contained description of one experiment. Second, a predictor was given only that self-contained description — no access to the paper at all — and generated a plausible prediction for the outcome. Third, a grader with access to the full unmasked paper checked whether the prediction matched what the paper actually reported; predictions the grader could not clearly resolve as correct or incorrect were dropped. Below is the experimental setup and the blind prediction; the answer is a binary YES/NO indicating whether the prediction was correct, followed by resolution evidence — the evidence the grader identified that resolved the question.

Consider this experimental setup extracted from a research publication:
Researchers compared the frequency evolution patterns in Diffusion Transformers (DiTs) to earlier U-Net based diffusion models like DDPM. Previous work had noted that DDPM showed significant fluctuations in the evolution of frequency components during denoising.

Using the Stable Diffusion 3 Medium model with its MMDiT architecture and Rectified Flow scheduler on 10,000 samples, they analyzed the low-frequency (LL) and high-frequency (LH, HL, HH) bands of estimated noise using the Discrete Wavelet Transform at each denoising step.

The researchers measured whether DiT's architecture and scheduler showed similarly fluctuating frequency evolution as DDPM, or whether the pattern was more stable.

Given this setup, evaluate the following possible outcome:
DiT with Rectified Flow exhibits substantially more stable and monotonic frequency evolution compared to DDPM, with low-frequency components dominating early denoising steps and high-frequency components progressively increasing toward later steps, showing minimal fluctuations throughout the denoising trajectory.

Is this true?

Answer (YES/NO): YES